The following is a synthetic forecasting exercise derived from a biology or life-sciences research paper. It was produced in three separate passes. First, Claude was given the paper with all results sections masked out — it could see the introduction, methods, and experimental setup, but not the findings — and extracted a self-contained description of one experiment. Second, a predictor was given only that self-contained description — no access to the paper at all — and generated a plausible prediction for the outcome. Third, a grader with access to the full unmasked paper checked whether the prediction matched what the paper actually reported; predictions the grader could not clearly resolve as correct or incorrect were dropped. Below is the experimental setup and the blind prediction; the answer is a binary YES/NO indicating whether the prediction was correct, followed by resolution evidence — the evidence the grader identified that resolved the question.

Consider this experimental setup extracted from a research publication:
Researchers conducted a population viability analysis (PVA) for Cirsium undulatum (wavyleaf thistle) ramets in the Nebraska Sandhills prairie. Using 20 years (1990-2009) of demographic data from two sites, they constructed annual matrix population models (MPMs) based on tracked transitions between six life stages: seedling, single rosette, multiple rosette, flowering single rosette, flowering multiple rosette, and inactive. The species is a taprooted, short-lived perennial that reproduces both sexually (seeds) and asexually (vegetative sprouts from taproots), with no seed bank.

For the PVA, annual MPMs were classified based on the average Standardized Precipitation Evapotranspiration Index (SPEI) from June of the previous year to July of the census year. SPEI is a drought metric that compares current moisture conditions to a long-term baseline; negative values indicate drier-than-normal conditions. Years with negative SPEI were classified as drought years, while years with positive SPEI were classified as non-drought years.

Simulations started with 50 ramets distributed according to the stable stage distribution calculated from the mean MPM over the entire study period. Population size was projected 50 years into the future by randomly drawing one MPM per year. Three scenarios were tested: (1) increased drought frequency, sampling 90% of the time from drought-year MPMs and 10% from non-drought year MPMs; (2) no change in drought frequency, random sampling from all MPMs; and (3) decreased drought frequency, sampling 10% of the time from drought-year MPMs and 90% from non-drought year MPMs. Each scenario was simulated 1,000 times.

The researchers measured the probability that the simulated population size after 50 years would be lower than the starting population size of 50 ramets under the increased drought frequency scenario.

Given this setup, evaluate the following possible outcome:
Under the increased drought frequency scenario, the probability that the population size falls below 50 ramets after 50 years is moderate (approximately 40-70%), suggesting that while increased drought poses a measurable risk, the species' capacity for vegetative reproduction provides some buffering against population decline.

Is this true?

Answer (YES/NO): NO